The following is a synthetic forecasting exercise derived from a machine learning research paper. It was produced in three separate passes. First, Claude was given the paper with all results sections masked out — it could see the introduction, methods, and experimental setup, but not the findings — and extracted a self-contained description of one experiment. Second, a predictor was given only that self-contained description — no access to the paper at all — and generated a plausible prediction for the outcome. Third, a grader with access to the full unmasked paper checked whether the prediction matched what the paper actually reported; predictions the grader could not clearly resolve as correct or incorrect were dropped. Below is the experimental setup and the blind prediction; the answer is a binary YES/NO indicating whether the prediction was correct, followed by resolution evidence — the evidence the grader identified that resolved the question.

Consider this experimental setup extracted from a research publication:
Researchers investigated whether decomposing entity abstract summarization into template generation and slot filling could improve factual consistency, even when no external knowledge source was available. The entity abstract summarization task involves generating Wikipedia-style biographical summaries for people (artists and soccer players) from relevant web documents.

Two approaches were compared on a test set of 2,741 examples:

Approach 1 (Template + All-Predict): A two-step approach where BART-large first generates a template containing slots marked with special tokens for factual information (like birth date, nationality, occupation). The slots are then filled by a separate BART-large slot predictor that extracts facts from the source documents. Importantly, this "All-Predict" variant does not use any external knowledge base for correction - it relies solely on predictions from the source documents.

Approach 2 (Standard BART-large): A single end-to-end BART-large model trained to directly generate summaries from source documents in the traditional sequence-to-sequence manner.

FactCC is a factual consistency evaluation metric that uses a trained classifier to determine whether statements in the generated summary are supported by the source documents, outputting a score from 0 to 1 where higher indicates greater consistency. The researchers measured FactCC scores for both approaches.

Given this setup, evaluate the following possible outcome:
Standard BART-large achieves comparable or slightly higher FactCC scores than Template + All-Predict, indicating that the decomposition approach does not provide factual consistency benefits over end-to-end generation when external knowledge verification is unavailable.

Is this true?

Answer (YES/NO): NO